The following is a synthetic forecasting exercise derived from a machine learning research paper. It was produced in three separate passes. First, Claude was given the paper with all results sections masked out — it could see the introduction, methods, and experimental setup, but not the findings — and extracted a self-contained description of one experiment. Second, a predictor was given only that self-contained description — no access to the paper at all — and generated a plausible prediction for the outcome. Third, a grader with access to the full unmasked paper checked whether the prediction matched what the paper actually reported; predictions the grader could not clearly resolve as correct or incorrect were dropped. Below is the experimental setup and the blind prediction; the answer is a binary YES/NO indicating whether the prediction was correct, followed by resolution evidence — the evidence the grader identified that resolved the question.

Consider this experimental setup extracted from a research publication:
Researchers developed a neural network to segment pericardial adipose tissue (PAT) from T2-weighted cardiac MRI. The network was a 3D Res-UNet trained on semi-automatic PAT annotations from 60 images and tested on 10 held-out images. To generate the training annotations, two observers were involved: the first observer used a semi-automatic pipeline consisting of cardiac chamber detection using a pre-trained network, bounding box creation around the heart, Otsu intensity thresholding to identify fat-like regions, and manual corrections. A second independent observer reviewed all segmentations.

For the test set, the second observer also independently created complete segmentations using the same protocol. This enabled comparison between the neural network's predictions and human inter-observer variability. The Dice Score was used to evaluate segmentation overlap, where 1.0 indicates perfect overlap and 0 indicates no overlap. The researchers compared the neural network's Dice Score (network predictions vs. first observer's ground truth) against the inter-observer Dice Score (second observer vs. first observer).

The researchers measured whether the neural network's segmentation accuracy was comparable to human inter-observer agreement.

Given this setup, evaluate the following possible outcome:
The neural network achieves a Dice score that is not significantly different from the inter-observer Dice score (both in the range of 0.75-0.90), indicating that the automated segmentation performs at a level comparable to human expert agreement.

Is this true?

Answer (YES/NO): NO